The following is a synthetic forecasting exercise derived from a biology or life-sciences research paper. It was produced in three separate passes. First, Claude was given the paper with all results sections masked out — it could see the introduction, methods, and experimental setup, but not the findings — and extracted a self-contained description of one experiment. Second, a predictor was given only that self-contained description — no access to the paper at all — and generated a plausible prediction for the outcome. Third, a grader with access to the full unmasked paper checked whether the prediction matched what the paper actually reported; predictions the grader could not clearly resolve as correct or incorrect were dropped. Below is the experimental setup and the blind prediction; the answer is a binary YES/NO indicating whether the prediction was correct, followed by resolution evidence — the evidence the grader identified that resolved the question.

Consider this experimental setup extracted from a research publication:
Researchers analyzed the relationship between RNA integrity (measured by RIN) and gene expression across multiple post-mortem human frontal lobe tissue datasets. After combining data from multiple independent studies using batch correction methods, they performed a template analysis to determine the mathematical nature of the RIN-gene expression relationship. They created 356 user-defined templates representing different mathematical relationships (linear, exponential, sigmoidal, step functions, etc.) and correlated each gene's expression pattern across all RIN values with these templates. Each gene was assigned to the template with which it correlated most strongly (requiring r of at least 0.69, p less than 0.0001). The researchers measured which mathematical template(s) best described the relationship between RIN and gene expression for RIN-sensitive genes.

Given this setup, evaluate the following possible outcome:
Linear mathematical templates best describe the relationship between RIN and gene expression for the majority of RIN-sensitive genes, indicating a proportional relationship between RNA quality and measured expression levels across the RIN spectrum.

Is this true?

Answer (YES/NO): NO